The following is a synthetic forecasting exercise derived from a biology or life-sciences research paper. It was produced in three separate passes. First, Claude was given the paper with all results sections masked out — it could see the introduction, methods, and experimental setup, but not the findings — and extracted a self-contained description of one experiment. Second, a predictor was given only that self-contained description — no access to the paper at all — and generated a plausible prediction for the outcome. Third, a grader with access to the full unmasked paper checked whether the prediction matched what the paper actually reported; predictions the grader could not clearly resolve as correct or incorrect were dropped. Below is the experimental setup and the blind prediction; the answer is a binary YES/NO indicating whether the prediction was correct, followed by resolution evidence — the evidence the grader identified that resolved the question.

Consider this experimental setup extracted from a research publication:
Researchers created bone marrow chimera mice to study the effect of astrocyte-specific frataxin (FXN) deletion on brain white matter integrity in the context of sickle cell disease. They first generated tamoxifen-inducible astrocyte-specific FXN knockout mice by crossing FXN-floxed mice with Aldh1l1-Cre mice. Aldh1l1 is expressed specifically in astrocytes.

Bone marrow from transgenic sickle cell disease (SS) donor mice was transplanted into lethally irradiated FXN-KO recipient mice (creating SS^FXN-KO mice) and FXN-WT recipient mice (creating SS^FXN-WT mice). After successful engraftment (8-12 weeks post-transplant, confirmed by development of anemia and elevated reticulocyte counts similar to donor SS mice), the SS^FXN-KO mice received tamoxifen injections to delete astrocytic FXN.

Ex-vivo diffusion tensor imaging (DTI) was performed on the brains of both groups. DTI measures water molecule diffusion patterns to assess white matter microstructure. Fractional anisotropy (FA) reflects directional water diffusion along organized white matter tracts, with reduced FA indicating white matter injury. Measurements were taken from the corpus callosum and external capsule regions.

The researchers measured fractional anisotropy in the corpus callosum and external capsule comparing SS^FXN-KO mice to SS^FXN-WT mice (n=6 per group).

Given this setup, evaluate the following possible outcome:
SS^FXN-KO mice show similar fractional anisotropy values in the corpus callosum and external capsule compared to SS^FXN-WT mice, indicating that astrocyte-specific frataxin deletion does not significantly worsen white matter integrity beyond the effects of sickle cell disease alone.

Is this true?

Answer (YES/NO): NO